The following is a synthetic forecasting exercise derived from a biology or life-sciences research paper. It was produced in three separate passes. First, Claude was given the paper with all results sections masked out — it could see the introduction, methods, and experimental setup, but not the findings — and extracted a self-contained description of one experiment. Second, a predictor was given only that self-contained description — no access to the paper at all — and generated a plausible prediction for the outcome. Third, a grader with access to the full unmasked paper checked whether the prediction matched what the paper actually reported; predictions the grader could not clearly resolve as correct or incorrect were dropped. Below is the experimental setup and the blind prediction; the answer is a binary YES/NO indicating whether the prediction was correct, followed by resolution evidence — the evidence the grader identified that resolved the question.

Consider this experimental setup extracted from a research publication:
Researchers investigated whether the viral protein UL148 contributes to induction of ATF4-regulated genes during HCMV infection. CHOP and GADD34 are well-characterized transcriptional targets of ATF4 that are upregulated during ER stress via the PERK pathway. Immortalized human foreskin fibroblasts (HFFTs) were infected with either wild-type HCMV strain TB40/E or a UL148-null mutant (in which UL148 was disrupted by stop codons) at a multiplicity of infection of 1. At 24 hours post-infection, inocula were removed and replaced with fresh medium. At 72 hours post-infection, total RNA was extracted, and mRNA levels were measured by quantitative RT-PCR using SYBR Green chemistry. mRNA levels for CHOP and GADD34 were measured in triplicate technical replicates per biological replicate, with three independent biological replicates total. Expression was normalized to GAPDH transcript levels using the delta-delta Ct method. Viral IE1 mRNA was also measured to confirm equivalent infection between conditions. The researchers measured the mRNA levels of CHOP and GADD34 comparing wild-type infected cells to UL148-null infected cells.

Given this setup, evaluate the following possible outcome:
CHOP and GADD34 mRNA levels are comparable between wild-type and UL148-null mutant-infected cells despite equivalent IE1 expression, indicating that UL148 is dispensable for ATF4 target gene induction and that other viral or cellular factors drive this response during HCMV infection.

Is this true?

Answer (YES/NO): NO